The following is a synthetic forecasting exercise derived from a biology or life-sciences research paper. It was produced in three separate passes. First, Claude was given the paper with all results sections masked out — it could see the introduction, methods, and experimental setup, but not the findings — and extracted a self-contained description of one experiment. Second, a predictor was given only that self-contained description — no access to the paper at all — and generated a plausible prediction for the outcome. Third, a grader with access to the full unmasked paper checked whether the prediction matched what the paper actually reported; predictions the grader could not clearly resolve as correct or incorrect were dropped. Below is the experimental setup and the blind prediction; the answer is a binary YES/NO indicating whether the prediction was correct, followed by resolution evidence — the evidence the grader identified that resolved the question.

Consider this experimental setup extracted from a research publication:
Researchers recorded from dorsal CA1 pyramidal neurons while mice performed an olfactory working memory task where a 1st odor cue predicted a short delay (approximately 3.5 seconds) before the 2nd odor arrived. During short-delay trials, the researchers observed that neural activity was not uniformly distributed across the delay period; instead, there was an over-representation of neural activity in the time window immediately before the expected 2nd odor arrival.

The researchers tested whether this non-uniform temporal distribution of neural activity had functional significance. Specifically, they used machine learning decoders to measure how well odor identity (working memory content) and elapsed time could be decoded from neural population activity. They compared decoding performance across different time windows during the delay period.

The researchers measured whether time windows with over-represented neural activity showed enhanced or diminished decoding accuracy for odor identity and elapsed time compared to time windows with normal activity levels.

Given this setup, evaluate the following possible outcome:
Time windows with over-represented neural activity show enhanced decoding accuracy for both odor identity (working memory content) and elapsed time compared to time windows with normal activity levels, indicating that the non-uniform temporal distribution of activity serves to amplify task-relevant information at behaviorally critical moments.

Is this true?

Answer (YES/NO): YES